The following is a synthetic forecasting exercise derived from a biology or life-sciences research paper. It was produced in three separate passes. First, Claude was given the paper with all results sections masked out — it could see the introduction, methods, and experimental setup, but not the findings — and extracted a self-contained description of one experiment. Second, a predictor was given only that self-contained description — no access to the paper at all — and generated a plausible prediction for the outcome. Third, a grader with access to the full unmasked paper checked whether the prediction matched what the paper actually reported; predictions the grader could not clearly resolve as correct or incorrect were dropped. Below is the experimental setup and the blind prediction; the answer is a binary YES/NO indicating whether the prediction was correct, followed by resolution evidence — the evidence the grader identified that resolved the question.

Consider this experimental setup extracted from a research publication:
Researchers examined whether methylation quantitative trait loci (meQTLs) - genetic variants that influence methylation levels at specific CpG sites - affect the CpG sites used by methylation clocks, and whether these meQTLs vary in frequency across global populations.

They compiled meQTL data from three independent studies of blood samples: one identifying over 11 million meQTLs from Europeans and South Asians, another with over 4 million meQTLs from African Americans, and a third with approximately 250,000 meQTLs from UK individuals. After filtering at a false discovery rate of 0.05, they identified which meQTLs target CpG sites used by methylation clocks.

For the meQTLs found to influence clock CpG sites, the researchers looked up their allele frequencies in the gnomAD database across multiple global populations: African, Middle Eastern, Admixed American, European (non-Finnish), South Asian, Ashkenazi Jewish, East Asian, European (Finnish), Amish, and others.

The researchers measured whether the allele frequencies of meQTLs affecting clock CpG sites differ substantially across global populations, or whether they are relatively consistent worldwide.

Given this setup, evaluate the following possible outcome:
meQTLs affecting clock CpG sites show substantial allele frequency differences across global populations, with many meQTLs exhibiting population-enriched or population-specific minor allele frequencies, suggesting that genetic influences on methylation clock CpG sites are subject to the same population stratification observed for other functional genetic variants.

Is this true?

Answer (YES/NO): YES